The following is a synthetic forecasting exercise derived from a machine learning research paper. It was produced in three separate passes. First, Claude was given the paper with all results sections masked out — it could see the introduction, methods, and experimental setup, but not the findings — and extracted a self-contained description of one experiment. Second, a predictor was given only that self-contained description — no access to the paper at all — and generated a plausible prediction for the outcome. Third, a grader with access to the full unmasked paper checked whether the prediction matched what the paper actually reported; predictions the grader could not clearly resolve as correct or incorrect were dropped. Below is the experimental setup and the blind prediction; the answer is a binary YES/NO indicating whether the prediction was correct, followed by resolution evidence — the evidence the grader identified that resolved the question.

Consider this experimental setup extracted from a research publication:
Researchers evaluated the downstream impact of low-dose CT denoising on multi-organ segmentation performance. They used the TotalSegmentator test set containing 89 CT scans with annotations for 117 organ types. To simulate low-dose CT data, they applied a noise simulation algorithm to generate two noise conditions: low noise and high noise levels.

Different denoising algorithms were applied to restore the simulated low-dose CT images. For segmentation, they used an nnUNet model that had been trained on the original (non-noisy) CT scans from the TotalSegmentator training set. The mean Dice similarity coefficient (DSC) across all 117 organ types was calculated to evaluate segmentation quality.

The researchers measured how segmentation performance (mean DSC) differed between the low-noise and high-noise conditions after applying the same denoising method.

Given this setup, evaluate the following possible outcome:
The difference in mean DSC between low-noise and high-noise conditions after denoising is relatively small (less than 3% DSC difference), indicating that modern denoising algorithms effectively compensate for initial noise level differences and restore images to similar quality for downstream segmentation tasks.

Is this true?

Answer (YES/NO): NO